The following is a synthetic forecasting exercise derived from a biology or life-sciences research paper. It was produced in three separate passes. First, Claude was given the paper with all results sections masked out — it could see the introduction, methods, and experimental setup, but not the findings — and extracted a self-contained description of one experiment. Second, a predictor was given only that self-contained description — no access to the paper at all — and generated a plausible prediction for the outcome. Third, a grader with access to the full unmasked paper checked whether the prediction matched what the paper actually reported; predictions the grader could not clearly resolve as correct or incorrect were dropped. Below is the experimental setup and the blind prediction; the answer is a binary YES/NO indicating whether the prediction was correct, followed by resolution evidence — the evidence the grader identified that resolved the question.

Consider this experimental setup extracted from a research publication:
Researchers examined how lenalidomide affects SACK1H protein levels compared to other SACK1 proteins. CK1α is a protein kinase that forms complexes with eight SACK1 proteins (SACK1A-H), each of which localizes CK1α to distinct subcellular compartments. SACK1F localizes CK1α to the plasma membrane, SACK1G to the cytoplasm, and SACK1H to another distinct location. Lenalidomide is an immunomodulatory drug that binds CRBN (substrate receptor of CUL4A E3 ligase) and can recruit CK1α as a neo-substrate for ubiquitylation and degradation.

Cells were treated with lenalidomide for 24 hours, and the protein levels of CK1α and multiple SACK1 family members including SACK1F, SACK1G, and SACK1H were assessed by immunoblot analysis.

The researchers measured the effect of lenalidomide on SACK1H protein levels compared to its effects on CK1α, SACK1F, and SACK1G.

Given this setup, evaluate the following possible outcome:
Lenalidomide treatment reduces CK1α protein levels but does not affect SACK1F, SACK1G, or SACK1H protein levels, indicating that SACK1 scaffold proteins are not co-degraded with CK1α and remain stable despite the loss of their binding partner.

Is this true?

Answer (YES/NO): NO